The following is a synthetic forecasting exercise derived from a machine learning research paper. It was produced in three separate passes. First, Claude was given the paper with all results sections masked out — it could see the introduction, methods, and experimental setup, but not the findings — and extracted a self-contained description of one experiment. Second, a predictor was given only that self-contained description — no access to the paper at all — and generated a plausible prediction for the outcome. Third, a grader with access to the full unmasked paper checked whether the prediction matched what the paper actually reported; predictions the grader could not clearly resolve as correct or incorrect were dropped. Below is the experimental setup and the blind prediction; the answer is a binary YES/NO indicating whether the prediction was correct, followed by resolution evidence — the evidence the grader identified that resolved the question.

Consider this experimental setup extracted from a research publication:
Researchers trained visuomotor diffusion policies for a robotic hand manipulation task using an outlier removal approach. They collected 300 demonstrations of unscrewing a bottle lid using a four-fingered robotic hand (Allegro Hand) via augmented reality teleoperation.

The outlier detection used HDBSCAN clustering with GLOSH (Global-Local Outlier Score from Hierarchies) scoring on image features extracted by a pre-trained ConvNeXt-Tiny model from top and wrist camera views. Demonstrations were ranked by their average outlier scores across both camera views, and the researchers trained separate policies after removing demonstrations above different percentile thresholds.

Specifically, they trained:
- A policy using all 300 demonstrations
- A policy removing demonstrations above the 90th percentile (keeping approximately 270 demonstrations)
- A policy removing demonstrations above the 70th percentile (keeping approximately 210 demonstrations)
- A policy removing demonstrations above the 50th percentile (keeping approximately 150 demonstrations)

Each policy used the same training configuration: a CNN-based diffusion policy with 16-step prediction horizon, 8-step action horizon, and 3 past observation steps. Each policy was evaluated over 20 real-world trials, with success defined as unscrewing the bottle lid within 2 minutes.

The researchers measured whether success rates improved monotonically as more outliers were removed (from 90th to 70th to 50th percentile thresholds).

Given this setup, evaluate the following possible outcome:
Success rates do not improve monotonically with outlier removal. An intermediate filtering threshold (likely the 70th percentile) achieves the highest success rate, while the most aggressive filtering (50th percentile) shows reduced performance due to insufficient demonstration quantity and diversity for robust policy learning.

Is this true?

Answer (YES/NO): NO